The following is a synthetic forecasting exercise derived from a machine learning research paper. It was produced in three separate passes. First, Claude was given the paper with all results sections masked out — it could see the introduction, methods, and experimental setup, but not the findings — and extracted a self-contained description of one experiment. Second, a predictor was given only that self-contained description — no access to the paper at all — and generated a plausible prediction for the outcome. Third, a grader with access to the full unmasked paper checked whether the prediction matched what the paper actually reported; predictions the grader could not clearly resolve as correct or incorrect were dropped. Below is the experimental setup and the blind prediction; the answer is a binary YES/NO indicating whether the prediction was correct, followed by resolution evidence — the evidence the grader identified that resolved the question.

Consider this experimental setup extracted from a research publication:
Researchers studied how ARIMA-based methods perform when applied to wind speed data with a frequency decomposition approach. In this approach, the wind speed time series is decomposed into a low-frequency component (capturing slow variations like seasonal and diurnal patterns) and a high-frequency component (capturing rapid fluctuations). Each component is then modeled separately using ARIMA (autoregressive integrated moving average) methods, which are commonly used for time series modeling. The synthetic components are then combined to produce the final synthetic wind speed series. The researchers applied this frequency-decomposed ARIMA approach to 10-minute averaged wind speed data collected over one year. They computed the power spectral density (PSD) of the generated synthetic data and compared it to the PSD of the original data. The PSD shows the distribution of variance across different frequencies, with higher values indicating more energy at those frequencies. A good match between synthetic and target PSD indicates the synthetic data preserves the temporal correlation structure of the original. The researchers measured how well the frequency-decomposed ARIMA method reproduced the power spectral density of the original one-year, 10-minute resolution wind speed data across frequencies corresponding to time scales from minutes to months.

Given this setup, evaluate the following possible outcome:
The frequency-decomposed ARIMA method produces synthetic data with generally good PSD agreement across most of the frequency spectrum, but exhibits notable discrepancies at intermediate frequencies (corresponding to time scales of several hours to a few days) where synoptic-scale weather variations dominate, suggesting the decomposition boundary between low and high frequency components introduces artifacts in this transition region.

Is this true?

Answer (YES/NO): NO